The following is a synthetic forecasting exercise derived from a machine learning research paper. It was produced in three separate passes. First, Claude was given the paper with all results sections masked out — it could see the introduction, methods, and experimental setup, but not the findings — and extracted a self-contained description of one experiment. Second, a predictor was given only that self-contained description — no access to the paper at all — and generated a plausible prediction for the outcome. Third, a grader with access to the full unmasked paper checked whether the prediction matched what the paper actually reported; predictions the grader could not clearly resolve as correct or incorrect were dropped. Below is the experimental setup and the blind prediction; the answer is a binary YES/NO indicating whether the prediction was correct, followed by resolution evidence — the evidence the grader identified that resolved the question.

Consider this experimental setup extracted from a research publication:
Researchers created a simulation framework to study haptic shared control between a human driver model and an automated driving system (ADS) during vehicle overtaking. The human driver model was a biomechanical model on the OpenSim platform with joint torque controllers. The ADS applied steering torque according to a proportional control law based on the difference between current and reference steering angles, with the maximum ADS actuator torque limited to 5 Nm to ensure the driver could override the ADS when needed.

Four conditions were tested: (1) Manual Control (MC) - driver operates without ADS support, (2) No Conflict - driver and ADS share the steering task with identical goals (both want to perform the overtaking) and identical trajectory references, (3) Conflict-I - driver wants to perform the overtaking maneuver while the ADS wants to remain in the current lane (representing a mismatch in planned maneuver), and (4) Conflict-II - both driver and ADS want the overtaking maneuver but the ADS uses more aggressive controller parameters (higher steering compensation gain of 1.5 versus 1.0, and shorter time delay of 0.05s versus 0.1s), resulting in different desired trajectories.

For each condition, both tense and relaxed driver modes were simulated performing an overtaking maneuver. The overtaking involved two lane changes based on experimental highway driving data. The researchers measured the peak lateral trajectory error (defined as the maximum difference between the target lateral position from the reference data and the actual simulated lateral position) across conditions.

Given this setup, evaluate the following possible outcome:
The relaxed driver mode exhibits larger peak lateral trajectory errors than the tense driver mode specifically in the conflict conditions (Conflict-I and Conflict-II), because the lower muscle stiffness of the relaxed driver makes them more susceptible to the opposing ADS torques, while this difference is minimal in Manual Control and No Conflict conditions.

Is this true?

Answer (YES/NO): NO